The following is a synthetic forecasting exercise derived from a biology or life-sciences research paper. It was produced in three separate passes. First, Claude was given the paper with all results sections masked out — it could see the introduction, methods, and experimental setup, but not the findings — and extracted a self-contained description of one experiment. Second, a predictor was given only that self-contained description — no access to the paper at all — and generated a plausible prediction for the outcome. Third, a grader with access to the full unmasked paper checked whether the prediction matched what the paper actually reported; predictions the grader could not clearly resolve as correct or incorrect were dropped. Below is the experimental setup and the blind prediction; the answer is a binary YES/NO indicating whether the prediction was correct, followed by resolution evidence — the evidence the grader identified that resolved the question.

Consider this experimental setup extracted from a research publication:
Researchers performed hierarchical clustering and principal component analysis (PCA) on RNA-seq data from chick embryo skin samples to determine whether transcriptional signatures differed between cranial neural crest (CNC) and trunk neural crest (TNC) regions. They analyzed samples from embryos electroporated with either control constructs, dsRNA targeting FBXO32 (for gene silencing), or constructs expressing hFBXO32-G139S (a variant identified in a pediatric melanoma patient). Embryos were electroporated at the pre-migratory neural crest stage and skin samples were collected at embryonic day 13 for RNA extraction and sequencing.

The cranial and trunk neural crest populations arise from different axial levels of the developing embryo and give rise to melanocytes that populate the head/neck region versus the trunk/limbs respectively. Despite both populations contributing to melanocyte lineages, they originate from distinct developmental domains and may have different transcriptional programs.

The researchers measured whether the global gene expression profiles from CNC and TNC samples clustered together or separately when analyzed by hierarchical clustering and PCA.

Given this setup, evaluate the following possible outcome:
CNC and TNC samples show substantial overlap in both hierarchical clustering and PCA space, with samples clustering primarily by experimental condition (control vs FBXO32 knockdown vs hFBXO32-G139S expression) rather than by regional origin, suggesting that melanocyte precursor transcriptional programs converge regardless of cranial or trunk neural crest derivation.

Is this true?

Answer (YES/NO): NO